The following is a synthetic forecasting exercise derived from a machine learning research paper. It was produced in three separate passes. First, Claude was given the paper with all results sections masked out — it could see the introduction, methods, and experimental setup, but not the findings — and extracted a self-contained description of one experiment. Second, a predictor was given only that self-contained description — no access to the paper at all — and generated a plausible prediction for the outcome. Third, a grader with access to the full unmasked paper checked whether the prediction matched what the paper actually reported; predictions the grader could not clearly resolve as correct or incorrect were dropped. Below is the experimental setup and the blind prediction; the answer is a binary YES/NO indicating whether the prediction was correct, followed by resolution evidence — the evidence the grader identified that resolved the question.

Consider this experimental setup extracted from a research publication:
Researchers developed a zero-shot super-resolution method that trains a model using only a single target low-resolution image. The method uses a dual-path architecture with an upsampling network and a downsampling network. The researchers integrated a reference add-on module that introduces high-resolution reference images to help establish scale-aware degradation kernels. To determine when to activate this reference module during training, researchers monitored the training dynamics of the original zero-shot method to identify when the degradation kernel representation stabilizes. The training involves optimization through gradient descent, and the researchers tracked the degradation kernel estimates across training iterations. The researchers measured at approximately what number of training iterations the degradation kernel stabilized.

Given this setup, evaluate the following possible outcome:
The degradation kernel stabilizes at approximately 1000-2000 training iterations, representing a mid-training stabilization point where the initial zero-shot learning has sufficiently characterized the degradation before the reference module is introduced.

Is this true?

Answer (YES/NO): YES